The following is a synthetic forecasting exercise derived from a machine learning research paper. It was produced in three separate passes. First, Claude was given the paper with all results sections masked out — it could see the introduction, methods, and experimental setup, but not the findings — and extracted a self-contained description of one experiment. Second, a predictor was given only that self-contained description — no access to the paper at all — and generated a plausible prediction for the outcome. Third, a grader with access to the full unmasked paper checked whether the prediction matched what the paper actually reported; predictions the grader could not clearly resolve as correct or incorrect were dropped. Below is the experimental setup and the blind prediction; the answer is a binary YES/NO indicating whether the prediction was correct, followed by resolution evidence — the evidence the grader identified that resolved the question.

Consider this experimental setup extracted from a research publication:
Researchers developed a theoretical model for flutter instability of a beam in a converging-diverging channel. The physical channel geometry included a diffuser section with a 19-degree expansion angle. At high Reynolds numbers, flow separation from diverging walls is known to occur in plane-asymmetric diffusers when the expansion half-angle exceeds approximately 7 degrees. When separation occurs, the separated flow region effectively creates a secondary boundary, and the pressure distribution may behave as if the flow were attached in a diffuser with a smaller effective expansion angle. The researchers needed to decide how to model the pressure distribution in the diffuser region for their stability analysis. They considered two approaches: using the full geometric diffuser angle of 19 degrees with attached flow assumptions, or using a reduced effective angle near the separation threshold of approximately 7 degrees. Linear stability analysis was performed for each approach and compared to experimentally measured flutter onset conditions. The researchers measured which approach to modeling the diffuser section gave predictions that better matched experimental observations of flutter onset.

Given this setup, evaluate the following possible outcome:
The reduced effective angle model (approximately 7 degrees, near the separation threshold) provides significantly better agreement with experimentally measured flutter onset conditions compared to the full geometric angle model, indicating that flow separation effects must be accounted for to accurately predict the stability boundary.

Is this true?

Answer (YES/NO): YES